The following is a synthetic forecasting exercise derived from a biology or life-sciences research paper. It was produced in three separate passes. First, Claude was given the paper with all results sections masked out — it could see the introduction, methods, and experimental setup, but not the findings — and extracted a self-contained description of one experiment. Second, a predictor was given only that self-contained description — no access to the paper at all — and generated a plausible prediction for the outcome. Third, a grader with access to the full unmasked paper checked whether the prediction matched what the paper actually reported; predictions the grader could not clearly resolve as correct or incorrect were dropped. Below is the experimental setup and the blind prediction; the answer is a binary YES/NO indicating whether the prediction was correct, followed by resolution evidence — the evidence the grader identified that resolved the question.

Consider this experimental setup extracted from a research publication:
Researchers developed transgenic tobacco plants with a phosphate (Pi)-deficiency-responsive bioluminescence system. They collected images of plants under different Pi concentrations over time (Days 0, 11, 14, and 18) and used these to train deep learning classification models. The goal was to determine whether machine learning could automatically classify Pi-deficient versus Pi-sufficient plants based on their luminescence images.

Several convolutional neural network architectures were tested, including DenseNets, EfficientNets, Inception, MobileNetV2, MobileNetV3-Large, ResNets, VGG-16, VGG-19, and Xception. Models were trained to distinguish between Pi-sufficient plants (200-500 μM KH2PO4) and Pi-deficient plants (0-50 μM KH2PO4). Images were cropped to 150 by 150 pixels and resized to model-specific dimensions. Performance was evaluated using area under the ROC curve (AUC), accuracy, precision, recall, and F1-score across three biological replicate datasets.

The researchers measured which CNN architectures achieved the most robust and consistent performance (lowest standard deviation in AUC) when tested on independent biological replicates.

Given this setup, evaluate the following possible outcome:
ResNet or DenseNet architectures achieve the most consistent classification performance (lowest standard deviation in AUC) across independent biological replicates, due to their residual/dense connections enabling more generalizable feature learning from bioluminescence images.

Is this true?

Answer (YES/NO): YES